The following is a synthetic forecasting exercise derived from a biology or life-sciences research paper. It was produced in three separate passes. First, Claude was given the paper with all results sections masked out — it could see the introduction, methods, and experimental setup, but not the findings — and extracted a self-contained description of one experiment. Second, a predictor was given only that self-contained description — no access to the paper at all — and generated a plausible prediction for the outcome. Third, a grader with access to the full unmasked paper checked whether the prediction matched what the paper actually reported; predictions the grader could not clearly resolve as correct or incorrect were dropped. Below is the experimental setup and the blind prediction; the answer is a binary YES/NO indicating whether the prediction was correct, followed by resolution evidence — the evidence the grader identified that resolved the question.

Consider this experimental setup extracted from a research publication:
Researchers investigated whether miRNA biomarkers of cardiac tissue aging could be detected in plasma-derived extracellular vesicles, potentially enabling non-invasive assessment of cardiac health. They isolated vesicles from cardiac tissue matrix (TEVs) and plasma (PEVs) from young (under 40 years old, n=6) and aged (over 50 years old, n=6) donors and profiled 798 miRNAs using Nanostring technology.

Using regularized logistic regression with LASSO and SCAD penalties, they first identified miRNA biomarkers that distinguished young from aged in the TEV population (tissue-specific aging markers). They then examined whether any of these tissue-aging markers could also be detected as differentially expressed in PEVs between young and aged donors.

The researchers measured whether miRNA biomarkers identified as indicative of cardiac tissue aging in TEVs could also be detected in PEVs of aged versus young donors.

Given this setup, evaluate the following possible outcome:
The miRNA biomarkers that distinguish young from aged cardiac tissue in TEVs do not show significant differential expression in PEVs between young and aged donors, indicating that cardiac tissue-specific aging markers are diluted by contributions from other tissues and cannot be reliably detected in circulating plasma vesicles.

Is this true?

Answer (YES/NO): NO